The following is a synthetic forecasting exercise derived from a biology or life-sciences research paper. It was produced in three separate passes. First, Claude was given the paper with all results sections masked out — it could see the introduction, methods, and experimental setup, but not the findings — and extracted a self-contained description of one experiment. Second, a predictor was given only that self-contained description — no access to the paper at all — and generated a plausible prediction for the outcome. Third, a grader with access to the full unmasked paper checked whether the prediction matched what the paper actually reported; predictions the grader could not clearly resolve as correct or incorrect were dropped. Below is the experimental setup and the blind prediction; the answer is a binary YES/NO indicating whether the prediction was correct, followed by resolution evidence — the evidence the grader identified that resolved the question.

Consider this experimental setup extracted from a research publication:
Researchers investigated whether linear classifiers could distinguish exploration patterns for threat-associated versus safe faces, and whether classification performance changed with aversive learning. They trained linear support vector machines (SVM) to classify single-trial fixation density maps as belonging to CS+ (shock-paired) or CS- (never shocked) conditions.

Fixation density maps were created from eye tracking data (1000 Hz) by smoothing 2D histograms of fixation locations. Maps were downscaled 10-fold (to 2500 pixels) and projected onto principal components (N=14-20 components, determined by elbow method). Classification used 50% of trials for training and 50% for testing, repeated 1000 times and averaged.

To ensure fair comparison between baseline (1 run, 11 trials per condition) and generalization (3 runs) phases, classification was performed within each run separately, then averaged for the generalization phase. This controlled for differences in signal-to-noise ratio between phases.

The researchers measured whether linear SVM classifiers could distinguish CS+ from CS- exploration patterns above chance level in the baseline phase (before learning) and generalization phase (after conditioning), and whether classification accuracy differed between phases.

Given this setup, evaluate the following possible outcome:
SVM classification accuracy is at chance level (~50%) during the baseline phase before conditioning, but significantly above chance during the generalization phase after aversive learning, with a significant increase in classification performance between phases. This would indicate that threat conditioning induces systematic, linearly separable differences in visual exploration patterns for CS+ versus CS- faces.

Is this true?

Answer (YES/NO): NO